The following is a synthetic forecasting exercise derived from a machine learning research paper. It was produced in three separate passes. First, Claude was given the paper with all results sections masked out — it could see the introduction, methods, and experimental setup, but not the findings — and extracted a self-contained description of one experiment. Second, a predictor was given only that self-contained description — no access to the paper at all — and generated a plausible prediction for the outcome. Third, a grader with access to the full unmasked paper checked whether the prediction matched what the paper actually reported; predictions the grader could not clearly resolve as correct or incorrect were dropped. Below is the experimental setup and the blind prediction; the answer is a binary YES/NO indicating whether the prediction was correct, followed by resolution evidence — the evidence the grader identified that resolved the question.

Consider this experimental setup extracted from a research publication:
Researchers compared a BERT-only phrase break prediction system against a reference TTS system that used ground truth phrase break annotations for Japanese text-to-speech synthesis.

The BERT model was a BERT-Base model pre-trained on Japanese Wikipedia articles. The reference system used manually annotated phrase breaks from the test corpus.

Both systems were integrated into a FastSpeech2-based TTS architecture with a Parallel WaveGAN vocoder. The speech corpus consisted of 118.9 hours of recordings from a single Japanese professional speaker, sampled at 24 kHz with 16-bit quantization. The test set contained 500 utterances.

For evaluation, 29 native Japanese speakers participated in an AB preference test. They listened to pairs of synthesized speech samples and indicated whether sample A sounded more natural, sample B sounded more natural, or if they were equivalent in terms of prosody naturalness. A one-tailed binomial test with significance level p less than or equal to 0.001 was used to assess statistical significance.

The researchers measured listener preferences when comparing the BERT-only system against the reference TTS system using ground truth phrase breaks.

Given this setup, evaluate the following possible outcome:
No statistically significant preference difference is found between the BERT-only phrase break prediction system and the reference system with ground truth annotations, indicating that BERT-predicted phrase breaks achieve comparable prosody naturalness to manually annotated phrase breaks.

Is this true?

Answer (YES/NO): NO